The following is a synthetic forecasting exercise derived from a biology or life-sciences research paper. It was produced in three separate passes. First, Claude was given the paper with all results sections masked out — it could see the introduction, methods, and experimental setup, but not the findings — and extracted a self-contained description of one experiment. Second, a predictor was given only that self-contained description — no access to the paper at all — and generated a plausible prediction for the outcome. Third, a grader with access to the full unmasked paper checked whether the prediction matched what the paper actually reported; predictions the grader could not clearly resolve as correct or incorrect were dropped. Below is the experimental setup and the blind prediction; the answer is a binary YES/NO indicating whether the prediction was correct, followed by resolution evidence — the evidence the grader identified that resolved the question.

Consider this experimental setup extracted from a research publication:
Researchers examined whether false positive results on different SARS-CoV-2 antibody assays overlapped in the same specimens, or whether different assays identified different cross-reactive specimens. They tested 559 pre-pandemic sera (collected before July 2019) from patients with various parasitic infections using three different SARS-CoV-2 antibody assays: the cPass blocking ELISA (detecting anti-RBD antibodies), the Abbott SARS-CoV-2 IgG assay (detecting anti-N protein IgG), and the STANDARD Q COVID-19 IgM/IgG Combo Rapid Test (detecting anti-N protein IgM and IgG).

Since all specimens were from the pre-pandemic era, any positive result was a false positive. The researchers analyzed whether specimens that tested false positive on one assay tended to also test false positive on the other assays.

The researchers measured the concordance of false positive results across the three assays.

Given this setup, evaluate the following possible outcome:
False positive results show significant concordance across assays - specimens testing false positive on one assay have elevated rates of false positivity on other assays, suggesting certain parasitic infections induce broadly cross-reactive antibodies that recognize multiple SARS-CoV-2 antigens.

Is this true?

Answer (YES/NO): NO